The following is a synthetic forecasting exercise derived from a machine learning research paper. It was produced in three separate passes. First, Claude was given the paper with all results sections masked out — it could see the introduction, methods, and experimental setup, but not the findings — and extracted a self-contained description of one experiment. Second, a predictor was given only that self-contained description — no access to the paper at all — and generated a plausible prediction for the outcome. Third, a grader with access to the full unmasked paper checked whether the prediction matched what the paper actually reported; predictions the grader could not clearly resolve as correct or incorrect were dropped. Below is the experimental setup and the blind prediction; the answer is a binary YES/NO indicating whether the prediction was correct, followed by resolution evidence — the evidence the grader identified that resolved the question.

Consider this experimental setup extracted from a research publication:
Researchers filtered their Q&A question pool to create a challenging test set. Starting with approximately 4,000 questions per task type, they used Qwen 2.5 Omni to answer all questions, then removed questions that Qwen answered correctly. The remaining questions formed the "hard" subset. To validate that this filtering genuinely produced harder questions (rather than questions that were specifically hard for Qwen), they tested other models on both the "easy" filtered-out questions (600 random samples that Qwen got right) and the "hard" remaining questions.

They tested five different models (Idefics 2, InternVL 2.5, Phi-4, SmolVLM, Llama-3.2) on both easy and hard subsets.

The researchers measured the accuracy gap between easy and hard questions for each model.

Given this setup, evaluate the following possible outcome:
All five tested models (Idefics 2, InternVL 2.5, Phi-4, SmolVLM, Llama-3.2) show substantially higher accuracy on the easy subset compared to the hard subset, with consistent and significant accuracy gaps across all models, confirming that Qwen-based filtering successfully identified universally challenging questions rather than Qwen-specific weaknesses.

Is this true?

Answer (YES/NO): NO